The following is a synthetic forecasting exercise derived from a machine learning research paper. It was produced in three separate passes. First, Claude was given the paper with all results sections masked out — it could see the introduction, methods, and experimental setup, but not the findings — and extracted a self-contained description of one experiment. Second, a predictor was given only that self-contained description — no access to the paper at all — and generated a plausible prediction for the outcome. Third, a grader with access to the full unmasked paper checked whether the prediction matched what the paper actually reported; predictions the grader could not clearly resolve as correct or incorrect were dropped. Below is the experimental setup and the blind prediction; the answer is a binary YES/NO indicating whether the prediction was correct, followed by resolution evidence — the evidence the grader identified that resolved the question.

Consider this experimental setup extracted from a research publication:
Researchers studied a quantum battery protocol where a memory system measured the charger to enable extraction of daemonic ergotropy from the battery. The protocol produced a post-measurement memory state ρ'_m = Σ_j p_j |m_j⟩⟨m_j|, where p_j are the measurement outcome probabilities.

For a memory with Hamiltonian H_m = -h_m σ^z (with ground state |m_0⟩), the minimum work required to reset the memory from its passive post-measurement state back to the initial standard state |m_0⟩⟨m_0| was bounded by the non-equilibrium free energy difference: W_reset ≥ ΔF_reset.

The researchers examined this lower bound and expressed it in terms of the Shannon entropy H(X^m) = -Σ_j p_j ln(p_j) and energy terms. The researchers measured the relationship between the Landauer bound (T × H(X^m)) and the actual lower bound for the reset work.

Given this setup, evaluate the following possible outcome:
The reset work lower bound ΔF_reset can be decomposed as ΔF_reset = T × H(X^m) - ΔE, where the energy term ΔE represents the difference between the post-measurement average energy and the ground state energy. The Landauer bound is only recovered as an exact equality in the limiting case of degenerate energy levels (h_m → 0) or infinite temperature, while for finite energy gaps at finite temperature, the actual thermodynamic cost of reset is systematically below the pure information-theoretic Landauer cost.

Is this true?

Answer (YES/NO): NO